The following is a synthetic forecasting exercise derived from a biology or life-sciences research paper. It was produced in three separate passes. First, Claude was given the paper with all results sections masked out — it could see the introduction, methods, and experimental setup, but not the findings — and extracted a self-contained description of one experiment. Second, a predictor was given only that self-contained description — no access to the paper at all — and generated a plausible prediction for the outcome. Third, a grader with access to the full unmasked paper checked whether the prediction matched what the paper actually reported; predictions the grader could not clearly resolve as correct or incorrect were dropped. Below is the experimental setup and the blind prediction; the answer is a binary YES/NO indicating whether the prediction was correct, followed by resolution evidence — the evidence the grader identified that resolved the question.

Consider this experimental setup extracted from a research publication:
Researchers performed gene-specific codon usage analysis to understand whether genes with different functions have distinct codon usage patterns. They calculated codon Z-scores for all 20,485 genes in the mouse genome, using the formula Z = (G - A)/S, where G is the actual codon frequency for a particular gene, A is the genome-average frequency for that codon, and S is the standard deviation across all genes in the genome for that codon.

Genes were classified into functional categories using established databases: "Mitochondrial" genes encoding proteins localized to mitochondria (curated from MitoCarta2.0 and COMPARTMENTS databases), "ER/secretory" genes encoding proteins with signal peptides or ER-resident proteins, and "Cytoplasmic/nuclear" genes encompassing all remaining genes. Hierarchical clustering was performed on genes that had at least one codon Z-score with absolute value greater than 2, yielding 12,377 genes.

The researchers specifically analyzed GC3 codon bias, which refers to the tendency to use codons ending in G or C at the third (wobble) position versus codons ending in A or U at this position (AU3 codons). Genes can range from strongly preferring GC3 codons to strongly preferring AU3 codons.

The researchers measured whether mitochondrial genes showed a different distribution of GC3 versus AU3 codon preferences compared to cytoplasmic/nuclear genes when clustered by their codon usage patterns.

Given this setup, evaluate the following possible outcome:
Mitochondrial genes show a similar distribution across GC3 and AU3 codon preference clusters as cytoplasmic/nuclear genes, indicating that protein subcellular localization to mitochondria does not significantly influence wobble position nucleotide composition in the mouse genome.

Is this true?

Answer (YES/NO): NO